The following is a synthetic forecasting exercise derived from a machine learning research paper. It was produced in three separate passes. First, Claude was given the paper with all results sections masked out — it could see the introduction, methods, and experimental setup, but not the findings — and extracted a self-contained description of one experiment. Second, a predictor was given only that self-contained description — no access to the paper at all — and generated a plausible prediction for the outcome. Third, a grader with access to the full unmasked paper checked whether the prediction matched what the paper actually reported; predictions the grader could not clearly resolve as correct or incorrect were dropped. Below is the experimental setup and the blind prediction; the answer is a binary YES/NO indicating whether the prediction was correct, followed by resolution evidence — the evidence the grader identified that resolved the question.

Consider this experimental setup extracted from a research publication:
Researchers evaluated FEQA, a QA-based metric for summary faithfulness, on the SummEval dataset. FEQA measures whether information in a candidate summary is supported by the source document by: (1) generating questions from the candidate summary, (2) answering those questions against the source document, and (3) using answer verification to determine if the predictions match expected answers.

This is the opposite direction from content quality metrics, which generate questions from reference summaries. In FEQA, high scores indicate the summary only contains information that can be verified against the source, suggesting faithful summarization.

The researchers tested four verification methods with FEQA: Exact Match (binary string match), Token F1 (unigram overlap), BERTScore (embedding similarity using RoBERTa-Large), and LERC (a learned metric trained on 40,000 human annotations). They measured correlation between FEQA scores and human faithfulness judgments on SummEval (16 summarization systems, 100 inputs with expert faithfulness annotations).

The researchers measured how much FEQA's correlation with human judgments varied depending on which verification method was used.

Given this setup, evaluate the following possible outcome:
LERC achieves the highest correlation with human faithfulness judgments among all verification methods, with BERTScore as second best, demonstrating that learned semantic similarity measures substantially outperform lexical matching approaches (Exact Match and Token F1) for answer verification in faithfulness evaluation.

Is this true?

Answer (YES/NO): NO